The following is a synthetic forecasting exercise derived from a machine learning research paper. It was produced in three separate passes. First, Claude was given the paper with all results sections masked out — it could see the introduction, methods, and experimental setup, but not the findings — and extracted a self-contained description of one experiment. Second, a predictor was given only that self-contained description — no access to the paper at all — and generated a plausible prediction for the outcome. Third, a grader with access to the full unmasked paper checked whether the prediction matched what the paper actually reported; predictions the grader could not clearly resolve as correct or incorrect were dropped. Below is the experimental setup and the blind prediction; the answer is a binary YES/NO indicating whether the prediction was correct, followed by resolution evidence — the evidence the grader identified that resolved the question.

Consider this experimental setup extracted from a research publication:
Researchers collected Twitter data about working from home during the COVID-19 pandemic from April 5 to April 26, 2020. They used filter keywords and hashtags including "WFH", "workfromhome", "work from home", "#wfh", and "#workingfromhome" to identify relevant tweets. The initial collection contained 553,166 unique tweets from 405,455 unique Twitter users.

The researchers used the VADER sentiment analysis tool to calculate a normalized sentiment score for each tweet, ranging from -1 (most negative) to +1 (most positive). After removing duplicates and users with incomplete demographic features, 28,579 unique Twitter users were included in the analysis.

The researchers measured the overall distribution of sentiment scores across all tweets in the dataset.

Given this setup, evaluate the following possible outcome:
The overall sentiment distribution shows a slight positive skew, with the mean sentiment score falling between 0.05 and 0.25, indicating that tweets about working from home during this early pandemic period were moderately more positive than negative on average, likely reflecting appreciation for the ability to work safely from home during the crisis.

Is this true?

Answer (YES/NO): YES